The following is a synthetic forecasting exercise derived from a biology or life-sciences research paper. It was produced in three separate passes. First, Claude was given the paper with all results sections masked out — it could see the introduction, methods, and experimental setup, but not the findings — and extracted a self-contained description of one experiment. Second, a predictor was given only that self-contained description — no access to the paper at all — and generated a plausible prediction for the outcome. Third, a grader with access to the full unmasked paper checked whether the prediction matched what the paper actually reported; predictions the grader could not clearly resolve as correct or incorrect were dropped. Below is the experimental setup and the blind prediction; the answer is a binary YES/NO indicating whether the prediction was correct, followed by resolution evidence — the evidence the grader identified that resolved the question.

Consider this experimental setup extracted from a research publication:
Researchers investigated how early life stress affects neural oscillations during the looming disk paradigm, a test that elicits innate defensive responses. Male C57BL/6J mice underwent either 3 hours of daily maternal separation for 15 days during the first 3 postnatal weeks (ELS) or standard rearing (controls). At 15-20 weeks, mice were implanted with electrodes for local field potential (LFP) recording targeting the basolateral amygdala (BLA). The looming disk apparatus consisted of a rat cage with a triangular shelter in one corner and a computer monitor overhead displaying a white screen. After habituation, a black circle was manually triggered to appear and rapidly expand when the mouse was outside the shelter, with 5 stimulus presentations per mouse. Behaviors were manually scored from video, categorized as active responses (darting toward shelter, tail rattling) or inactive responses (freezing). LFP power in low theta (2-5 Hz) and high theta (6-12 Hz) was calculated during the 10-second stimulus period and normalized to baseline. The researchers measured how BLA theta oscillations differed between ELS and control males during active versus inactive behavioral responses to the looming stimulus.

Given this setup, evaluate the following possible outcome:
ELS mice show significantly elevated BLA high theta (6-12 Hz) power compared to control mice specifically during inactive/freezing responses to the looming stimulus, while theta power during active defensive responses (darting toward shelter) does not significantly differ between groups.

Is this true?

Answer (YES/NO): NO